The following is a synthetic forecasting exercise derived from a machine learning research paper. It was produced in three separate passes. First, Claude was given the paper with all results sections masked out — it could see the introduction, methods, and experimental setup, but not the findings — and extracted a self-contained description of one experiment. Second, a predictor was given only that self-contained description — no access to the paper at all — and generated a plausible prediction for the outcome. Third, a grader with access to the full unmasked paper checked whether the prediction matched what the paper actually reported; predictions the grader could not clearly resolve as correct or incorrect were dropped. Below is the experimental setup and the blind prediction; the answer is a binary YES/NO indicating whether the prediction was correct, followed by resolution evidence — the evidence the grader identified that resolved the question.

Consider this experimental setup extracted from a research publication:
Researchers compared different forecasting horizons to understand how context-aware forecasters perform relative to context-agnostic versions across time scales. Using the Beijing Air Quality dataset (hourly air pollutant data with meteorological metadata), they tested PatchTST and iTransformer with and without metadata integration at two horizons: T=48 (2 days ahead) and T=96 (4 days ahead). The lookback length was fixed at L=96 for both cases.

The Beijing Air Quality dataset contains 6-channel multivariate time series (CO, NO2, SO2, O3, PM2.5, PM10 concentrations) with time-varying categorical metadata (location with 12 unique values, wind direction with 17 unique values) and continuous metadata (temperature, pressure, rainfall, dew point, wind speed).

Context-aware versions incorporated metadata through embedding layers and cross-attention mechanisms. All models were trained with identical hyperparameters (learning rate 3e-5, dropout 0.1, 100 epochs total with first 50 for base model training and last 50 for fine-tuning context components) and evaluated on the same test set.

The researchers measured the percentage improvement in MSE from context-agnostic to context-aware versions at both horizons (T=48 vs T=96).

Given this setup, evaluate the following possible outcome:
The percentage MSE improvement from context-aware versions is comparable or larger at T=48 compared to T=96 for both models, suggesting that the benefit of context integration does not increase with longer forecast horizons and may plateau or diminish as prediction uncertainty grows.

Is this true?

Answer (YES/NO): YES